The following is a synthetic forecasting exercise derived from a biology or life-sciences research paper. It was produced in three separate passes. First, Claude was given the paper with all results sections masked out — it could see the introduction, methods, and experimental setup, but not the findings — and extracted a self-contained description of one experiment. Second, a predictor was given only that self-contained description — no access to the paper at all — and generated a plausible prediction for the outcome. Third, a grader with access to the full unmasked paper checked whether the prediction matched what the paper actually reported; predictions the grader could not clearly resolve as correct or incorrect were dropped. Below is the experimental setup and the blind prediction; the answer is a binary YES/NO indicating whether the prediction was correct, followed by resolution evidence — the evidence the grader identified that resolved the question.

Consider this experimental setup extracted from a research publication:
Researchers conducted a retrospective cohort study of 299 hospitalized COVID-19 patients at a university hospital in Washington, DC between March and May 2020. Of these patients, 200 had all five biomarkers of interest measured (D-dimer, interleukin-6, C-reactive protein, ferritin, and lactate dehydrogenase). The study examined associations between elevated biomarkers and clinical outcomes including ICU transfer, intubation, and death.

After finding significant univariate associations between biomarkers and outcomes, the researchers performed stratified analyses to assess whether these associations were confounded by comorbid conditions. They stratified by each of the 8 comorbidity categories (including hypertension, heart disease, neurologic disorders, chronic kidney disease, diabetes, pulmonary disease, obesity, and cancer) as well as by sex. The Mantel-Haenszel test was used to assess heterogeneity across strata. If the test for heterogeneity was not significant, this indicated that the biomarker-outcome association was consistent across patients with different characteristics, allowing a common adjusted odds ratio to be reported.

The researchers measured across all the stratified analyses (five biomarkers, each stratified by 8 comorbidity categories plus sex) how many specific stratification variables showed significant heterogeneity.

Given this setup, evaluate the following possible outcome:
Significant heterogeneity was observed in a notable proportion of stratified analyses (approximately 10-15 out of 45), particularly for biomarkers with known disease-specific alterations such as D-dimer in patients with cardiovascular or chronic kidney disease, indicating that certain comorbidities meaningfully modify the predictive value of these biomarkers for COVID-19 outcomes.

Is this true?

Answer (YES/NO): NO